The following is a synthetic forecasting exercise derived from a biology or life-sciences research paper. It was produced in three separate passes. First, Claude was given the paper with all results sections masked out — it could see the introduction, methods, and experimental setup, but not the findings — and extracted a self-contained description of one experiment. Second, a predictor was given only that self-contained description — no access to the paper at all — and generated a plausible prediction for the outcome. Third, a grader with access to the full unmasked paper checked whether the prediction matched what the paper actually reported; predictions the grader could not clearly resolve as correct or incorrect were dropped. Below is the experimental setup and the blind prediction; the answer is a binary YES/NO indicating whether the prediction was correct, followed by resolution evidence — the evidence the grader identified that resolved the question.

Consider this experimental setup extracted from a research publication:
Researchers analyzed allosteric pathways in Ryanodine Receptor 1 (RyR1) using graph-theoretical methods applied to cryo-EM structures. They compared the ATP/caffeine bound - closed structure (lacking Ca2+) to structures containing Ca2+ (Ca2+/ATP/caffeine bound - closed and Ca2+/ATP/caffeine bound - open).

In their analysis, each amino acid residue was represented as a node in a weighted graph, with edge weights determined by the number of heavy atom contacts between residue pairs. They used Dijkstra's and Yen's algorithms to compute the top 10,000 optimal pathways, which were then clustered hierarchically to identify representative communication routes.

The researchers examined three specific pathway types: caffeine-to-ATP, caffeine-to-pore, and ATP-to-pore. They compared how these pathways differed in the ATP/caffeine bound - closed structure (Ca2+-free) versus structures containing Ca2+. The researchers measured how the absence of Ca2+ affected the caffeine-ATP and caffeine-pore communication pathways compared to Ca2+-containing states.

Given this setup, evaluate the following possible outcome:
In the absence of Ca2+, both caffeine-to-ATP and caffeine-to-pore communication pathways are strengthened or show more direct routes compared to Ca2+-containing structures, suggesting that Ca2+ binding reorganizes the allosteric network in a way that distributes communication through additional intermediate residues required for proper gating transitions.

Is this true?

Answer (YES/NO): NO